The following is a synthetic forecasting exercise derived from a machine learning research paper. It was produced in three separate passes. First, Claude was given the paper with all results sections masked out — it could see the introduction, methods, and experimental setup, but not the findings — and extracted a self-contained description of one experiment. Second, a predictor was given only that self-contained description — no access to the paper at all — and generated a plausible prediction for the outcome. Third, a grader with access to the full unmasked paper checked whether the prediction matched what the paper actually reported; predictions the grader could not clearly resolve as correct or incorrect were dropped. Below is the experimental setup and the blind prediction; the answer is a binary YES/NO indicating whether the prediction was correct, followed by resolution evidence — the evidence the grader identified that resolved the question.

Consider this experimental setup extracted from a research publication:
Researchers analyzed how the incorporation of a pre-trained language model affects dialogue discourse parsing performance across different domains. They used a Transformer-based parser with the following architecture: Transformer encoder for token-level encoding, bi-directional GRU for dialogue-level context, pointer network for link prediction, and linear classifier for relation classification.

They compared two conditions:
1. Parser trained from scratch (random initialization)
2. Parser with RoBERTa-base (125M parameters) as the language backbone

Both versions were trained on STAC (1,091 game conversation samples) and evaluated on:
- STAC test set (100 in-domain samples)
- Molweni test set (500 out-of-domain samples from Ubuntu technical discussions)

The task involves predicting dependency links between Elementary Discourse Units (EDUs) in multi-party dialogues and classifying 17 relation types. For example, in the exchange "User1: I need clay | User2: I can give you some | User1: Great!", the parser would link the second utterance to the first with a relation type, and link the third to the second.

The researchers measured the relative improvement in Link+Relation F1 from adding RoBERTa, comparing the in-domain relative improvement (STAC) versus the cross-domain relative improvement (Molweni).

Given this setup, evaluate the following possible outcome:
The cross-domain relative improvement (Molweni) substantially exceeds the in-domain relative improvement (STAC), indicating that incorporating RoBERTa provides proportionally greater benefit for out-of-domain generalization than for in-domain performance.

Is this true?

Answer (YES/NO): YES